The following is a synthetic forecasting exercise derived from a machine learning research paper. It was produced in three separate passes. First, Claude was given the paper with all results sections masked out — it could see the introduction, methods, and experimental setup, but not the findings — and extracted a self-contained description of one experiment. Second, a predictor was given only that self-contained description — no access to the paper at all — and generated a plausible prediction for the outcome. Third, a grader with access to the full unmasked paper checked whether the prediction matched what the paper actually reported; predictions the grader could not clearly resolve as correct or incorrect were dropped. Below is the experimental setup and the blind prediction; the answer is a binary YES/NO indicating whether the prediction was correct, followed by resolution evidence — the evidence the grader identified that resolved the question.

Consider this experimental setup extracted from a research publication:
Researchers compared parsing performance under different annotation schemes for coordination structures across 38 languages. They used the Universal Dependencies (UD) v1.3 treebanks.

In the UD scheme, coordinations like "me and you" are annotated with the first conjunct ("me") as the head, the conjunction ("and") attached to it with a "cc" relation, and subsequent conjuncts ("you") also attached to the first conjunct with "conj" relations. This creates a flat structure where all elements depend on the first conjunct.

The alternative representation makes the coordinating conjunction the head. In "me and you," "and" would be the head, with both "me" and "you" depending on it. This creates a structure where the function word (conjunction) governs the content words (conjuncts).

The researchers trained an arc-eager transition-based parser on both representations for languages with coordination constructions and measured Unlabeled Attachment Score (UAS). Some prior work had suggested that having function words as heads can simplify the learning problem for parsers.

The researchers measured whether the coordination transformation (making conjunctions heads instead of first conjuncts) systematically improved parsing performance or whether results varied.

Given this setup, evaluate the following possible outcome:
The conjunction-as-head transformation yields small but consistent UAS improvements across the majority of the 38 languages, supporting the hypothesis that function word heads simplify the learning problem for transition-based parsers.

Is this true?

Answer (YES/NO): NO